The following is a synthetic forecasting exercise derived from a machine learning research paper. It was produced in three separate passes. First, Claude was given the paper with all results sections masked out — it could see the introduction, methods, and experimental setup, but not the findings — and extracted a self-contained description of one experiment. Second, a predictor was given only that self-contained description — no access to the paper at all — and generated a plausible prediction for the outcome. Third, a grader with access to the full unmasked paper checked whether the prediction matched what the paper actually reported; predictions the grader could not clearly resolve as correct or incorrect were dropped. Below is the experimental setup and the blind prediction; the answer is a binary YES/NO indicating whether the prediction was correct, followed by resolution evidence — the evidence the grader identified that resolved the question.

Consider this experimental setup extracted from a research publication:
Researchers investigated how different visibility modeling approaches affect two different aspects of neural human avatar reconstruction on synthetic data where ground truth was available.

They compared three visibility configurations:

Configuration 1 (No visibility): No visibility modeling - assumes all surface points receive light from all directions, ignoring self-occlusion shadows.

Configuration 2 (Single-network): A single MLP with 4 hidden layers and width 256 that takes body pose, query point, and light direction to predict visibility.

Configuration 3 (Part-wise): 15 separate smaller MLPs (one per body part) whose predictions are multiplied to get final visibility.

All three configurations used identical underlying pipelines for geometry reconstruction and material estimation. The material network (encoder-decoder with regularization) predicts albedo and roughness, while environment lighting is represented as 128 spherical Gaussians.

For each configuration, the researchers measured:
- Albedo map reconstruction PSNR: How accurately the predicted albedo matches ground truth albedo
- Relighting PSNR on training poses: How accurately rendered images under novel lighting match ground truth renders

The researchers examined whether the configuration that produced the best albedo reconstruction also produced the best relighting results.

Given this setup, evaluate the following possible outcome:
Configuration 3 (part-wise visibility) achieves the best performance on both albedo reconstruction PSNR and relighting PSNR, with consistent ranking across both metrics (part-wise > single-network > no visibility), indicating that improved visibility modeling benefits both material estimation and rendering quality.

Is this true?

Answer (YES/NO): NO